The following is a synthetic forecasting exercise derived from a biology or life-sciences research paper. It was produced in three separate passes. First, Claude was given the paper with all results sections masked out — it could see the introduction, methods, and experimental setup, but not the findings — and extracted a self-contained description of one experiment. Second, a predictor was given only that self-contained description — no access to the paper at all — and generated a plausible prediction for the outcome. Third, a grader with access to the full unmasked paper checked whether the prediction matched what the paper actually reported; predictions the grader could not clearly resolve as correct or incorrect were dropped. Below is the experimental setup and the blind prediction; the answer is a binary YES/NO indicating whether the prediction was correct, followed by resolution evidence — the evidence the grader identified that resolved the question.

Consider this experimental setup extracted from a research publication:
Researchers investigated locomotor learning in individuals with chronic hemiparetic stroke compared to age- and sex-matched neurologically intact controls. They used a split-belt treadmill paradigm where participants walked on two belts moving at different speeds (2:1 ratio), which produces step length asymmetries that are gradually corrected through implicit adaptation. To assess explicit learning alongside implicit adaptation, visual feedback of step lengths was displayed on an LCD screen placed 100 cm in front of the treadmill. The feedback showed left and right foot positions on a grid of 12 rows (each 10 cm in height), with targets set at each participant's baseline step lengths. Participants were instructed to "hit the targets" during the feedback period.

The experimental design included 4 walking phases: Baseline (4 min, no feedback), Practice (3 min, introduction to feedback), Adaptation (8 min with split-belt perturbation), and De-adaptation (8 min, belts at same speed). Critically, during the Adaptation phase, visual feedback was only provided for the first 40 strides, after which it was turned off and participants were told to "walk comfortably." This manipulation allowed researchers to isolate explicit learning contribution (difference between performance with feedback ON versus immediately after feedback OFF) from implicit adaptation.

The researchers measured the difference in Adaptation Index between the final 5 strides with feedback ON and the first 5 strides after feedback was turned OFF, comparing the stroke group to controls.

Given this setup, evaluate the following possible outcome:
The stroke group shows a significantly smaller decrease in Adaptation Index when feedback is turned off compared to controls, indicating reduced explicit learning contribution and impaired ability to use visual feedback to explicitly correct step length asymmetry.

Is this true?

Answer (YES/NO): YES